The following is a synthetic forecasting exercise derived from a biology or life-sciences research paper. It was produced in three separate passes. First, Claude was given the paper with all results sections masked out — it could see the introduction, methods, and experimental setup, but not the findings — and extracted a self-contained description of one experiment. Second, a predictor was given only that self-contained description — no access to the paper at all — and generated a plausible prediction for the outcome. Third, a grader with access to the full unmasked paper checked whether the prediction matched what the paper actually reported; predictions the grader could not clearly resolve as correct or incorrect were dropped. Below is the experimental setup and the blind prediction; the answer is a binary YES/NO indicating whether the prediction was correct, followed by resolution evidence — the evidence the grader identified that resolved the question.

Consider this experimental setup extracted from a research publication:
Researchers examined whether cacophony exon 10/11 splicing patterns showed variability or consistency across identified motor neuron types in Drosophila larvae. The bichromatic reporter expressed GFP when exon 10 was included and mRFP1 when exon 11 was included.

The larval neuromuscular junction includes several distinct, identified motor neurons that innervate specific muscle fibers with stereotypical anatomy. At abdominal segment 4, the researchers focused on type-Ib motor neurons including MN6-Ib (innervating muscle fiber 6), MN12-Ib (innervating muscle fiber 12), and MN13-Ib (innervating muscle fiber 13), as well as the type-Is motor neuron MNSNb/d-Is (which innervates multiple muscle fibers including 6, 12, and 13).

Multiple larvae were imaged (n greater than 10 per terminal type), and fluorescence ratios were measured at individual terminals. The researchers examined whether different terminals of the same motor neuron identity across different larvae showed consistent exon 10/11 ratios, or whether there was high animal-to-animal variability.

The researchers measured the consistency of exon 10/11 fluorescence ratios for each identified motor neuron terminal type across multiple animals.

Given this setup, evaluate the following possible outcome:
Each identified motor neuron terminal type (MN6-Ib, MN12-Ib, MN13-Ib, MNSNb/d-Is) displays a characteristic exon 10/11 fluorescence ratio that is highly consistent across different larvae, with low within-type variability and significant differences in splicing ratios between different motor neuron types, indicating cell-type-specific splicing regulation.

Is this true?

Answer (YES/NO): YES